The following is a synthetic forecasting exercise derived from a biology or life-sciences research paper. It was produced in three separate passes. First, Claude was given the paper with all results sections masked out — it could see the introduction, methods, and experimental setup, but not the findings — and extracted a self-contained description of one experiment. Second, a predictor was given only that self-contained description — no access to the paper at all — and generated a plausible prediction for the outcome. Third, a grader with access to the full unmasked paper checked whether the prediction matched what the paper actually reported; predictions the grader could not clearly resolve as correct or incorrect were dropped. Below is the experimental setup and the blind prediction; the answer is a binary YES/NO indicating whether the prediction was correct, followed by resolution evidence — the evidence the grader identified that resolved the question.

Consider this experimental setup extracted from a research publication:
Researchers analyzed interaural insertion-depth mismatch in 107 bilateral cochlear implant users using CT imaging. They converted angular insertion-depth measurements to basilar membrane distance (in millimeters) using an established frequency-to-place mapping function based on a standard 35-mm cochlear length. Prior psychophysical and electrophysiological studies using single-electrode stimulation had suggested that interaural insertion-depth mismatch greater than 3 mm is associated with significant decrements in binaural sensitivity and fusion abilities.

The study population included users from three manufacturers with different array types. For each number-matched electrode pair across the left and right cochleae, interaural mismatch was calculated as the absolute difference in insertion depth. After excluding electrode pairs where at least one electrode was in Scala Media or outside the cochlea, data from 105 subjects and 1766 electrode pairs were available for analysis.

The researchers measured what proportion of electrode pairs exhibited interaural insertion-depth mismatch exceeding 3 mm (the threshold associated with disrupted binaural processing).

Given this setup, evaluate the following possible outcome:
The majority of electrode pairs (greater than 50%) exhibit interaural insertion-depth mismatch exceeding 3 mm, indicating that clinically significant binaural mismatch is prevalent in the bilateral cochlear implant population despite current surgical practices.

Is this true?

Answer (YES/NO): NO